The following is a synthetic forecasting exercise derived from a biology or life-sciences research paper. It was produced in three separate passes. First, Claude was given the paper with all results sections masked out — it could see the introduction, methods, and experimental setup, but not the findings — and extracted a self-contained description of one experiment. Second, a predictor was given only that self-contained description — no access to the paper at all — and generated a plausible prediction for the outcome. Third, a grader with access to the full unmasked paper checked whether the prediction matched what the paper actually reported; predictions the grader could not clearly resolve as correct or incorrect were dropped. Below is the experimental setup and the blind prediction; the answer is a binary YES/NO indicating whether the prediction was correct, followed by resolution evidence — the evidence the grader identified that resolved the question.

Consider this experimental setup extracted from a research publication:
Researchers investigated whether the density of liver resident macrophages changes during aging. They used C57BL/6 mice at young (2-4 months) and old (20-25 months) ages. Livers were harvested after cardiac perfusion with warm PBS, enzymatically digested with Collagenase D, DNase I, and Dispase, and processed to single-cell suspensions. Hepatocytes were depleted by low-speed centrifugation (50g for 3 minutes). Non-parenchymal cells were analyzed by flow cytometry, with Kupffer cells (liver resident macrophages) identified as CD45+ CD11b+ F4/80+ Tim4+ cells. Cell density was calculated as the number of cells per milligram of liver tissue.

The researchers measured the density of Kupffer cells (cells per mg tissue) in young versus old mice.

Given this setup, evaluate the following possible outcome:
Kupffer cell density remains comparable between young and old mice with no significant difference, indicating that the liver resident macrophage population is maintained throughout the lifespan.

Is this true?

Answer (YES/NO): NO